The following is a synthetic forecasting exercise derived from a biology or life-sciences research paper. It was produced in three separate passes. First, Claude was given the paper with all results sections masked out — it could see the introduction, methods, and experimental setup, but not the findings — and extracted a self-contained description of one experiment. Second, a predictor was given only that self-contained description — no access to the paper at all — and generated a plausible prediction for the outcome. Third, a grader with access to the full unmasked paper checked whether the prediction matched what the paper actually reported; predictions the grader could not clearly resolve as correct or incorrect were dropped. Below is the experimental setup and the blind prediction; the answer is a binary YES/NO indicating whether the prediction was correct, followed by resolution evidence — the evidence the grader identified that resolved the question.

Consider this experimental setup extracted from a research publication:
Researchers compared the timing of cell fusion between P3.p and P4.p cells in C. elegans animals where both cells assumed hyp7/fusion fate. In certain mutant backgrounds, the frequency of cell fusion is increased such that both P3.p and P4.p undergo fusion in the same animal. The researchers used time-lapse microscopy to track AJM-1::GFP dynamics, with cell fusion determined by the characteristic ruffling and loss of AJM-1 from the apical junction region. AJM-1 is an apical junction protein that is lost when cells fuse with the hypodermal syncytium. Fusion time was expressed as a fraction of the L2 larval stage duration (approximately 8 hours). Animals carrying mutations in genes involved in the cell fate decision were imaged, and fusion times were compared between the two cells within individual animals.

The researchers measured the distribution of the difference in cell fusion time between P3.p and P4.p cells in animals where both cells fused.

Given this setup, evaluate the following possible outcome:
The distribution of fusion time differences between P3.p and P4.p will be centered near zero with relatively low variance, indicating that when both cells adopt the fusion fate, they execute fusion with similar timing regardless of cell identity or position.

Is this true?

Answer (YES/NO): YES